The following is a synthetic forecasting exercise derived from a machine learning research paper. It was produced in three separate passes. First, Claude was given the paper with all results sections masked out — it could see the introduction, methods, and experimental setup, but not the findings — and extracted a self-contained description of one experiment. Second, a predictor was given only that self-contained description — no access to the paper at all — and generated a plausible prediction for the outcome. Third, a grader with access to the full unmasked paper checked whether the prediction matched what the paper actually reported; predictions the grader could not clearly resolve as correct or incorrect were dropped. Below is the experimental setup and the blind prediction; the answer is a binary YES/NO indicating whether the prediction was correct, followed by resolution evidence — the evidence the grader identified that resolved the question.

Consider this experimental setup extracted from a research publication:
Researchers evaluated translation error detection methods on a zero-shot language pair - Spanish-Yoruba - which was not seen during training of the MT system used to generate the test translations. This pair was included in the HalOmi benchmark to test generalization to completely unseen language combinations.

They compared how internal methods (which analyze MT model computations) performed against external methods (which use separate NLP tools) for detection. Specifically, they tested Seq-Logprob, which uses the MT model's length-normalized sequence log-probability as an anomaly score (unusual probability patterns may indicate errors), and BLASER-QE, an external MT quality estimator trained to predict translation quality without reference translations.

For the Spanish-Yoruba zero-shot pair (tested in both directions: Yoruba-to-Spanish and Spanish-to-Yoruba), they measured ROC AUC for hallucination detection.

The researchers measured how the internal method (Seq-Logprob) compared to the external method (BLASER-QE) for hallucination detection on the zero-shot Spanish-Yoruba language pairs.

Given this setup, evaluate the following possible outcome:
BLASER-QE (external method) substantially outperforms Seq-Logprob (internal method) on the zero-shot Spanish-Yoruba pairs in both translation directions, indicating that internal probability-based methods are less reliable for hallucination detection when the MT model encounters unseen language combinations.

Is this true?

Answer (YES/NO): NO